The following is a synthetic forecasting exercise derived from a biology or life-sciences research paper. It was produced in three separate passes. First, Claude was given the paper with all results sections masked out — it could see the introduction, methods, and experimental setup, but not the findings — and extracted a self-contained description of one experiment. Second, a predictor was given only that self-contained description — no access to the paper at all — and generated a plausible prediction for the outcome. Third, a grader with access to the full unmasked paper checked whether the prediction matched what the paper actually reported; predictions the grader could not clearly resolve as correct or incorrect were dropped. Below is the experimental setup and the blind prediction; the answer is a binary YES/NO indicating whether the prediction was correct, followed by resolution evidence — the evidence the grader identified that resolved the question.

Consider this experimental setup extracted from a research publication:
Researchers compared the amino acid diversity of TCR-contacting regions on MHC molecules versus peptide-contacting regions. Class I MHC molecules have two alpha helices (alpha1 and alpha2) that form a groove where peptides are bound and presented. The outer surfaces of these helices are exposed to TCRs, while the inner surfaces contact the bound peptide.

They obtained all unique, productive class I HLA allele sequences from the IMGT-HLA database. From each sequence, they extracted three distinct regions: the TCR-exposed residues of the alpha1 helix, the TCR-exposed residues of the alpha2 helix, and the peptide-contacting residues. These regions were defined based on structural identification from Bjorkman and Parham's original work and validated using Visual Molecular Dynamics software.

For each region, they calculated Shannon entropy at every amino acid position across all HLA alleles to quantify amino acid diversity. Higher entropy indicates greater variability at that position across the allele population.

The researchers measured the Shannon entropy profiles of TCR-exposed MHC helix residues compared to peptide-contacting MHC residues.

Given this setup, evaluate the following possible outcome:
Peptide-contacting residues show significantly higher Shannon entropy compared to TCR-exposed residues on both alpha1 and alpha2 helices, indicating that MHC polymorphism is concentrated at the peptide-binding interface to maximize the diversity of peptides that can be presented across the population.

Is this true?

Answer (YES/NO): YES